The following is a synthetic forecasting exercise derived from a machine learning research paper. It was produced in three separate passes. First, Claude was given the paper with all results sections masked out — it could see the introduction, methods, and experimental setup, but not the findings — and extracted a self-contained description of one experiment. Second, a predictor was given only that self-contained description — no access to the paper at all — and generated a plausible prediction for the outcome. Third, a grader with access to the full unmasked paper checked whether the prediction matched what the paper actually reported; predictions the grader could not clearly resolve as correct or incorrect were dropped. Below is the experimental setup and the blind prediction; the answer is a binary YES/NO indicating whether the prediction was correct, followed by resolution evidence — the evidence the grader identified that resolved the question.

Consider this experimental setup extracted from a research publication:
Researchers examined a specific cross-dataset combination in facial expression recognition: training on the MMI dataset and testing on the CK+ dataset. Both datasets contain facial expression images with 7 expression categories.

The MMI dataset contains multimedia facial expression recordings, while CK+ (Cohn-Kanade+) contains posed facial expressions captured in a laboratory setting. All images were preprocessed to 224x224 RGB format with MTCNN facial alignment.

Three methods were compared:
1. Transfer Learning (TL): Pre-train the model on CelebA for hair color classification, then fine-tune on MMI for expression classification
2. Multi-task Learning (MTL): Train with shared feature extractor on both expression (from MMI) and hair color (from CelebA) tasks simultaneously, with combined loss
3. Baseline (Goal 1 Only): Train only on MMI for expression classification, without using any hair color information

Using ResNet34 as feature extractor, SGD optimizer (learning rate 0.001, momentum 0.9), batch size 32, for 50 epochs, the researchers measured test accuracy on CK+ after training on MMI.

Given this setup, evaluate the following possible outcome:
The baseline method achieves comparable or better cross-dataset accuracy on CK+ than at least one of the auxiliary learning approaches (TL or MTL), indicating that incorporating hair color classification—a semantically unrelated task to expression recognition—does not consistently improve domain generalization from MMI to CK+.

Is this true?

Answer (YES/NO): NO